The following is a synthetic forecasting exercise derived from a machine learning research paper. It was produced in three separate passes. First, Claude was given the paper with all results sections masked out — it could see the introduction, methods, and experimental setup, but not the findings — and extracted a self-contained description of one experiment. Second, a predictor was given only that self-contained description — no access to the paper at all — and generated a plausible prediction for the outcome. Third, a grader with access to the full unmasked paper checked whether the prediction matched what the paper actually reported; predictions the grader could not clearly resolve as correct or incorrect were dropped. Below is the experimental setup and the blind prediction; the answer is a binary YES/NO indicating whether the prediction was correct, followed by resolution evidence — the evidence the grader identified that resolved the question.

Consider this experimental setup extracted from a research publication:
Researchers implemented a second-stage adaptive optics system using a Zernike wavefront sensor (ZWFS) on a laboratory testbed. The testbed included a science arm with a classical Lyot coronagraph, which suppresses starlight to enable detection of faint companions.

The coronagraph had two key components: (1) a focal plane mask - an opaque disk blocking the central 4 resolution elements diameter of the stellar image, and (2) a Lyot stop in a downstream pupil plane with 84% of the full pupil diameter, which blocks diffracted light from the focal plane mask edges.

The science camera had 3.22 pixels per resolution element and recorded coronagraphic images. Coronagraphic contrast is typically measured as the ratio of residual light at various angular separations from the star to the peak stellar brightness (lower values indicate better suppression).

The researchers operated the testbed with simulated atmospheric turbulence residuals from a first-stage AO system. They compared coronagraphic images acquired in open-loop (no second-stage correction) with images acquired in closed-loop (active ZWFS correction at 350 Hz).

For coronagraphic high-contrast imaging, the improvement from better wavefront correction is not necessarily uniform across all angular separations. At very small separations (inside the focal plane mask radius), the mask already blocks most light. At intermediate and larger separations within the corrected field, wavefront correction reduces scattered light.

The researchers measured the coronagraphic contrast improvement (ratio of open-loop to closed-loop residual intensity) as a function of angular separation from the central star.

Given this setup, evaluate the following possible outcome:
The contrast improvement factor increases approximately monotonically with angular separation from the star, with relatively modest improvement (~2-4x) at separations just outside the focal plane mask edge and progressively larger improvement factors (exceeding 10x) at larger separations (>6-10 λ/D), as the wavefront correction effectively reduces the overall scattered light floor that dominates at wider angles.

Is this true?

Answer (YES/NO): NO